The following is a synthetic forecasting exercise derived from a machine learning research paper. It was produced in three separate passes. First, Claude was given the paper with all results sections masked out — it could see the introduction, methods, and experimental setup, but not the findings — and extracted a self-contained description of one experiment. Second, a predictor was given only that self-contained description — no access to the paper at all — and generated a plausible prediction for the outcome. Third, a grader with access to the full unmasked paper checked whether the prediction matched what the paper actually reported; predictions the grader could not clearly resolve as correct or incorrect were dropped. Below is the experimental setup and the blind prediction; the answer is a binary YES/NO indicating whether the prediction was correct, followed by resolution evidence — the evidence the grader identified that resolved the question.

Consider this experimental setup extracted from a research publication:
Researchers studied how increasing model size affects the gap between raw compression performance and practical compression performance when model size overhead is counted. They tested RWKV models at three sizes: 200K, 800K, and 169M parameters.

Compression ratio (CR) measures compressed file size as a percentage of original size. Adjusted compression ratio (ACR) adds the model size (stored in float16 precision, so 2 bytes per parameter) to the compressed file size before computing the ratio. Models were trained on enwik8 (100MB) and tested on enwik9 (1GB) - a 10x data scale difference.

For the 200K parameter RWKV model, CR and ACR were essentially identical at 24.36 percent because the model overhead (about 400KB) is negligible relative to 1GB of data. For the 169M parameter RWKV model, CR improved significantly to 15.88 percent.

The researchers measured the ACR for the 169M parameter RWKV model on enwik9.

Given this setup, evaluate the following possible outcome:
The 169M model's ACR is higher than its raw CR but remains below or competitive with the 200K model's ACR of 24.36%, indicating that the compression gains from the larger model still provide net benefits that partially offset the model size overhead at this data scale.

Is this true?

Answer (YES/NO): NO